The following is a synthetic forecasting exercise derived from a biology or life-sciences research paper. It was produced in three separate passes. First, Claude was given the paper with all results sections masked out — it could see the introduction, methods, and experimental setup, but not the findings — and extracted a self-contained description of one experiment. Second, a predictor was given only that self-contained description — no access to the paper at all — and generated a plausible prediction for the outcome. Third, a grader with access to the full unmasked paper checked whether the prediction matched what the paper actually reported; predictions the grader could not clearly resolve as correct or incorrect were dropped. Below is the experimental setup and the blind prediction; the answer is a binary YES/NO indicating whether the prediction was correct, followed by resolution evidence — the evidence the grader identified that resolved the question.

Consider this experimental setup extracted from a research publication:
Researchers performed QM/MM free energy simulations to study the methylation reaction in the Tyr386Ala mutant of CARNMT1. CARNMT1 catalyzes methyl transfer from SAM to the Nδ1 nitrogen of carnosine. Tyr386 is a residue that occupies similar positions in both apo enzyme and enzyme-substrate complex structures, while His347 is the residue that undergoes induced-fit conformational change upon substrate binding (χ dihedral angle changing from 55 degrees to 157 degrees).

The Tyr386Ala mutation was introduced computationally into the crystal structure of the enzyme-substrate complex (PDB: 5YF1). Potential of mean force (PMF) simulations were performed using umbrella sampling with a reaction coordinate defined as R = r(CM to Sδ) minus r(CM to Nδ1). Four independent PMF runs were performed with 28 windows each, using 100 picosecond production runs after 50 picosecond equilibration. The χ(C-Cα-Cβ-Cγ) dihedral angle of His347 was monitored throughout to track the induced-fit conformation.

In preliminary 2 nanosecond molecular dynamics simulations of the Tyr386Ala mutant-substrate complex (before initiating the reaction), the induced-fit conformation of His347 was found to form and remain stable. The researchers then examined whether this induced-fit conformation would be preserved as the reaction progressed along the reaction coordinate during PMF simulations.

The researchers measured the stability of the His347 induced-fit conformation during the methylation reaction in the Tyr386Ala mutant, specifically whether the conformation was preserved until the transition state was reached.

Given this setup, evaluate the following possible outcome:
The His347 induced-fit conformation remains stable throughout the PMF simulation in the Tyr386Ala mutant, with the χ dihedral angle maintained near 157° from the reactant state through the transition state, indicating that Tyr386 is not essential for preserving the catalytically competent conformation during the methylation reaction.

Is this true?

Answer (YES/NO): NO